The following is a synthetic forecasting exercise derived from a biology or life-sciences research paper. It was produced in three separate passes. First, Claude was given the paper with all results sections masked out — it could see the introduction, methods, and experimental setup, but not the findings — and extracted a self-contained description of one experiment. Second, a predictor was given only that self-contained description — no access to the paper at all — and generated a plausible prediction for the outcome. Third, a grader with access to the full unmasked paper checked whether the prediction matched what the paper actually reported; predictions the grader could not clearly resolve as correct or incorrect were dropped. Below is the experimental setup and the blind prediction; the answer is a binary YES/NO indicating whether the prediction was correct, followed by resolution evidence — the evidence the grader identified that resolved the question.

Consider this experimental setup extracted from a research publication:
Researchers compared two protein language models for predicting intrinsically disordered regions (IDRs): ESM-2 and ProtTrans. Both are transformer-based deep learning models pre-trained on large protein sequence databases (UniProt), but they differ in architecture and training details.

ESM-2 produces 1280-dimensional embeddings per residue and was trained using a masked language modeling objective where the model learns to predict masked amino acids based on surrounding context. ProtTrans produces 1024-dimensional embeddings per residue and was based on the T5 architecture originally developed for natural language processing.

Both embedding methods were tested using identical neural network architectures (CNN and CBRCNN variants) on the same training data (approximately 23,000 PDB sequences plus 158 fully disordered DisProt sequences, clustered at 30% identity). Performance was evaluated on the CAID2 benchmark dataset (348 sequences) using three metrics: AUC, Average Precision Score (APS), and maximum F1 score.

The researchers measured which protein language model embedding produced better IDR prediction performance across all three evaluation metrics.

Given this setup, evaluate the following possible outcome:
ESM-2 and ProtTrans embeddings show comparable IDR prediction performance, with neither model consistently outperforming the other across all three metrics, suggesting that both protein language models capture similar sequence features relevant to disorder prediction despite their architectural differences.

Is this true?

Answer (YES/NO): NO